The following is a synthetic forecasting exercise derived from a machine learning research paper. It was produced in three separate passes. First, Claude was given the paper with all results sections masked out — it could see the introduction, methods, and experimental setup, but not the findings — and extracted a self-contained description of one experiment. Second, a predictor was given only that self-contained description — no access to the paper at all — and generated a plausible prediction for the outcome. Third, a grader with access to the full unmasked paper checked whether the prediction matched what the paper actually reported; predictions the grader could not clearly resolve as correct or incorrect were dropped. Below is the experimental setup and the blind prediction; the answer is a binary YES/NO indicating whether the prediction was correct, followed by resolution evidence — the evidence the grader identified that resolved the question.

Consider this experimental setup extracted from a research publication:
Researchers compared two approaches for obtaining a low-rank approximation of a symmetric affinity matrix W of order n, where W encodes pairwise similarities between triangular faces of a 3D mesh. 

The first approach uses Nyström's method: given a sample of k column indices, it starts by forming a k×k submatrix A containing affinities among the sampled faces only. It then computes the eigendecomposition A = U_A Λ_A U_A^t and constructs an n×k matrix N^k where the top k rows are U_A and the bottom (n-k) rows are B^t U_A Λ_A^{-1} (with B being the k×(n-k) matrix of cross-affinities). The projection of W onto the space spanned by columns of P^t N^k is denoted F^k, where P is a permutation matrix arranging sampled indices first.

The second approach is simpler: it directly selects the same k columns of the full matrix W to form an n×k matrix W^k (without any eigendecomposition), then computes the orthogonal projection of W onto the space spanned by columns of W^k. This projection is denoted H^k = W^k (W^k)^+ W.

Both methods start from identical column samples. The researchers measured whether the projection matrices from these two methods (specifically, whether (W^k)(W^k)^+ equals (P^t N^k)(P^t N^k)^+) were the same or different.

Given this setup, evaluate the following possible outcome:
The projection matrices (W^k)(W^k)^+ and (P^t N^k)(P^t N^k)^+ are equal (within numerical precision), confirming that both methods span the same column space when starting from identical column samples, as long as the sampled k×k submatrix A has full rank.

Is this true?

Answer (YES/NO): YES